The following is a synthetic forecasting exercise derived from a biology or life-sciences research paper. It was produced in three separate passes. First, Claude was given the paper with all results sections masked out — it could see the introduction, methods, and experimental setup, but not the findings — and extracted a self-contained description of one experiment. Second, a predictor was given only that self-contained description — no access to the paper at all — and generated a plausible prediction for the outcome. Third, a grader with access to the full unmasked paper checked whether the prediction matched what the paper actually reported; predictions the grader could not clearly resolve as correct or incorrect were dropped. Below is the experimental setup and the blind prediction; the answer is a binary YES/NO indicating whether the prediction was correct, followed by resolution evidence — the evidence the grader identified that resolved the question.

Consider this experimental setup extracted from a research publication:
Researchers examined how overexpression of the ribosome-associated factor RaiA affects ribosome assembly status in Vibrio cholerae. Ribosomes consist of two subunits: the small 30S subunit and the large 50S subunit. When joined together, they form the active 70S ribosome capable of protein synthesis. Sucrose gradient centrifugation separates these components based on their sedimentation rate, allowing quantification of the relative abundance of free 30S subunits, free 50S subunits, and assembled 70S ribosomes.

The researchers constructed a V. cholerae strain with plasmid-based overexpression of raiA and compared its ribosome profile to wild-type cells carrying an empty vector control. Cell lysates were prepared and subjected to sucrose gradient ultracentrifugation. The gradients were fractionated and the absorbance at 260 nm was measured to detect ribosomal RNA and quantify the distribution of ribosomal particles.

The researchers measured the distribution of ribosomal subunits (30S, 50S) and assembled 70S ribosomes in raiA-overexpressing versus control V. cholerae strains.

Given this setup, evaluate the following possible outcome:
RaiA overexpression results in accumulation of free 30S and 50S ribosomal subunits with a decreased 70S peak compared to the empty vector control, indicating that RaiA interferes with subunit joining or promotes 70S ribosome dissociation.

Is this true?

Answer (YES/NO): NO